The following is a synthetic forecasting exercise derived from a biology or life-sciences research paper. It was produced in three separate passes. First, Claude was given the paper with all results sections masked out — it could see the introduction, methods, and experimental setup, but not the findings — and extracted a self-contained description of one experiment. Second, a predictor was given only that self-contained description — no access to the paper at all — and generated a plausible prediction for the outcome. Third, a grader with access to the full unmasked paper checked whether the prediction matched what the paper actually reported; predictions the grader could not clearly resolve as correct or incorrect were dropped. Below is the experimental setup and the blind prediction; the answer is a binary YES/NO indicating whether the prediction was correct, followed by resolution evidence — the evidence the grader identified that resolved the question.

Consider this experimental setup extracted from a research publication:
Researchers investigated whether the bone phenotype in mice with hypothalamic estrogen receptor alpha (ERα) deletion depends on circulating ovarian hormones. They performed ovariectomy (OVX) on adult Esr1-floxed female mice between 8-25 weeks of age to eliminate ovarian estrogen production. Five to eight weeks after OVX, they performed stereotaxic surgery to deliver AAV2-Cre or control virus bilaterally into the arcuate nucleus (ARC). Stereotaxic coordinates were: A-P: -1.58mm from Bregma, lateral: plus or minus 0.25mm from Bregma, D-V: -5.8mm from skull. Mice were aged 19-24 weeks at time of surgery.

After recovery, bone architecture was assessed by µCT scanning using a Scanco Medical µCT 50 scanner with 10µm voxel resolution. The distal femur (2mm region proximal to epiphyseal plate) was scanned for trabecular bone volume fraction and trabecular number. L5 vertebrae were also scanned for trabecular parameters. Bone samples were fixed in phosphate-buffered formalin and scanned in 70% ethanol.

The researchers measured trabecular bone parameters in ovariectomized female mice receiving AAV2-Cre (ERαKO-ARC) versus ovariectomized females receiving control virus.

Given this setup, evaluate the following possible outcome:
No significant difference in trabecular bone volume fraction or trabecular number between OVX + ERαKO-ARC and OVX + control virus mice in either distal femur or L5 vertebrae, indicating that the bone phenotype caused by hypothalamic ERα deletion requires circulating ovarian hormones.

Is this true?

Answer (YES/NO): NO